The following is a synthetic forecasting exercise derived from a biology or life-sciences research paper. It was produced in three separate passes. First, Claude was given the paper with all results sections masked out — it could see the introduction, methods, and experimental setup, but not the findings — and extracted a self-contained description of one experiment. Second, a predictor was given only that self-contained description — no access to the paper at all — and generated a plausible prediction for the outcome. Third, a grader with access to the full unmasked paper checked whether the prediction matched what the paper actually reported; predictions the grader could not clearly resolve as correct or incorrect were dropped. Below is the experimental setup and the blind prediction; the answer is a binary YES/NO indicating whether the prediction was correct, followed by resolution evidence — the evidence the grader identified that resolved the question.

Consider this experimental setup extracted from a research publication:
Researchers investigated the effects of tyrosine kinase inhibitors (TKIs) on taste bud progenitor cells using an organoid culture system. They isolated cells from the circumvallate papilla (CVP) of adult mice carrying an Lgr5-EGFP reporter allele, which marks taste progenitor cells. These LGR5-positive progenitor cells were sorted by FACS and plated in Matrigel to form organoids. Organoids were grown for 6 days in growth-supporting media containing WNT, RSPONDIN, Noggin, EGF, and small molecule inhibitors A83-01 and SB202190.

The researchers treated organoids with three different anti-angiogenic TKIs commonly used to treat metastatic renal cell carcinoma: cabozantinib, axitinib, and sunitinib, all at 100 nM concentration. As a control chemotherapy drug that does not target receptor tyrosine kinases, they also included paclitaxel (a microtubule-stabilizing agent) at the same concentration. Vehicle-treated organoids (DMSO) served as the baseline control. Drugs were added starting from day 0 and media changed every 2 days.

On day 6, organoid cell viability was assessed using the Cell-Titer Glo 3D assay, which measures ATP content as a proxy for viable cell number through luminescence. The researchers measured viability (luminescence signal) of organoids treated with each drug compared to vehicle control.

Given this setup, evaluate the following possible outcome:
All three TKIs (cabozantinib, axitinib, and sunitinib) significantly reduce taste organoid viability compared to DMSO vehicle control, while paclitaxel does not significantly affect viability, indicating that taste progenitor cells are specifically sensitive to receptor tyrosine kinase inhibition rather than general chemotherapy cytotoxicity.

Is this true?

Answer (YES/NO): NO